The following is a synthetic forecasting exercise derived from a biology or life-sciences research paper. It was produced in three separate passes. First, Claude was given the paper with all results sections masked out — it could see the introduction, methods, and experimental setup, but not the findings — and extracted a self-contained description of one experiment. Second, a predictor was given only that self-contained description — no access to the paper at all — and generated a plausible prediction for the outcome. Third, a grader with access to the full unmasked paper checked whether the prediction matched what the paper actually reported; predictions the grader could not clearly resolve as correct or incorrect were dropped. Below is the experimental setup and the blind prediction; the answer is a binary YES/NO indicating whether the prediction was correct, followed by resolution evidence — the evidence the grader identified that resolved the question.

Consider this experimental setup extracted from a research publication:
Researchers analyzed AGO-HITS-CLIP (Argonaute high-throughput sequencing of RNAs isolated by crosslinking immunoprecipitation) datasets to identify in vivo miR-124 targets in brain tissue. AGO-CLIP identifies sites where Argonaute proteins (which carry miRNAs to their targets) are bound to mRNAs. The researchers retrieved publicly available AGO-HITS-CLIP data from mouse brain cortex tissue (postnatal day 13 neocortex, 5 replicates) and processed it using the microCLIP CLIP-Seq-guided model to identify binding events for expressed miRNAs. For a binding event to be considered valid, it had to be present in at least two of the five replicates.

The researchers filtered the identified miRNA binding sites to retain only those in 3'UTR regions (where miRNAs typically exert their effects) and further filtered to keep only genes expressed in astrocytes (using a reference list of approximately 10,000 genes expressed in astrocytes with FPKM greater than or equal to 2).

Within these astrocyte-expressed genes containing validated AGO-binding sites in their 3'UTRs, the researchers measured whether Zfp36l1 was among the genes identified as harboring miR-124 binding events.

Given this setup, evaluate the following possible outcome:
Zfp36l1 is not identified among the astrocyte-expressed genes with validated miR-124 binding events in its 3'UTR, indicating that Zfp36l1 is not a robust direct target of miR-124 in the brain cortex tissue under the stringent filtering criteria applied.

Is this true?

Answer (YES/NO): NO